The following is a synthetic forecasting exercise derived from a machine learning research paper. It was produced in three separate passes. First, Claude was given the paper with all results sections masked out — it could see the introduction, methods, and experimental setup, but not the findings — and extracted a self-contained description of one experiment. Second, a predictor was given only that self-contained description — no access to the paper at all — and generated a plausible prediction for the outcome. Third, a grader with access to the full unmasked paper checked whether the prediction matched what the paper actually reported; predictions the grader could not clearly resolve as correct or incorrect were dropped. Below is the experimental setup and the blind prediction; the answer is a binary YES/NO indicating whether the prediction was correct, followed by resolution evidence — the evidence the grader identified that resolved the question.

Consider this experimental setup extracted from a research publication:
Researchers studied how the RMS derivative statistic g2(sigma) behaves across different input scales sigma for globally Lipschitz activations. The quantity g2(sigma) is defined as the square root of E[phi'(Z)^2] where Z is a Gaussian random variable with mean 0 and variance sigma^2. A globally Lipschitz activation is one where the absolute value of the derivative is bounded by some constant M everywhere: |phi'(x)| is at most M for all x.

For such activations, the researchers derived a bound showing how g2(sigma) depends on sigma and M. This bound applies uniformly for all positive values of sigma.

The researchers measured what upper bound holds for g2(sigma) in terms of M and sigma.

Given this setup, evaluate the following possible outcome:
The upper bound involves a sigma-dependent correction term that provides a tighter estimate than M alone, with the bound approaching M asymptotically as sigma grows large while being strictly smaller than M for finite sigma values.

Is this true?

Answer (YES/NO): NO